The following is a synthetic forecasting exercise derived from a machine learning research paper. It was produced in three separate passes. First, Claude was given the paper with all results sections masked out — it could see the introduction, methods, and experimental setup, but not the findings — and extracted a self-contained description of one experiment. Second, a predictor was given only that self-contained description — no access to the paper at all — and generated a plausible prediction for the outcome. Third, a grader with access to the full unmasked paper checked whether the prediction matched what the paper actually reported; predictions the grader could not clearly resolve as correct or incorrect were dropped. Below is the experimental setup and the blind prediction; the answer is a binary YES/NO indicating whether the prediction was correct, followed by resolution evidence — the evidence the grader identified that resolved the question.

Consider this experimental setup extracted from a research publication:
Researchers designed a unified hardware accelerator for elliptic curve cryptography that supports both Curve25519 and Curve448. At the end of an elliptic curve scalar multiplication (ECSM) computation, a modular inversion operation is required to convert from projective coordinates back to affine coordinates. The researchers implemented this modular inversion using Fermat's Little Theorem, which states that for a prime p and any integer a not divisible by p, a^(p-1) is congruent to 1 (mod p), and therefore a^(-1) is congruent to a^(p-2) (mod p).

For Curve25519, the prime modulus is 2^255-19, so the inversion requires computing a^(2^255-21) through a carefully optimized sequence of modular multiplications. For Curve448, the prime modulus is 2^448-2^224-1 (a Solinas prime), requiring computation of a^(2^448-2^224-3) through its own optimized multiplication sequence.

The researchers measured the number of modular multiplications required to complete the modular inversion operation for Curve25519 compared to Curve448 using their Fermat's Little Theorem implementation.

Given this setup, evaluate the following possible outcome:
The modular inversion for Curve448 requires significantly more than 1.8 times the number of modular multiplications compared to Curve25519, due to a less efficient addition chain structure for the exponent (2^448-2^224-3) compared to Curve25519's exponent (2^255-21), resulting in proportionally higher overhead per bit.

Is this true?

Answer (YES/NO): NO